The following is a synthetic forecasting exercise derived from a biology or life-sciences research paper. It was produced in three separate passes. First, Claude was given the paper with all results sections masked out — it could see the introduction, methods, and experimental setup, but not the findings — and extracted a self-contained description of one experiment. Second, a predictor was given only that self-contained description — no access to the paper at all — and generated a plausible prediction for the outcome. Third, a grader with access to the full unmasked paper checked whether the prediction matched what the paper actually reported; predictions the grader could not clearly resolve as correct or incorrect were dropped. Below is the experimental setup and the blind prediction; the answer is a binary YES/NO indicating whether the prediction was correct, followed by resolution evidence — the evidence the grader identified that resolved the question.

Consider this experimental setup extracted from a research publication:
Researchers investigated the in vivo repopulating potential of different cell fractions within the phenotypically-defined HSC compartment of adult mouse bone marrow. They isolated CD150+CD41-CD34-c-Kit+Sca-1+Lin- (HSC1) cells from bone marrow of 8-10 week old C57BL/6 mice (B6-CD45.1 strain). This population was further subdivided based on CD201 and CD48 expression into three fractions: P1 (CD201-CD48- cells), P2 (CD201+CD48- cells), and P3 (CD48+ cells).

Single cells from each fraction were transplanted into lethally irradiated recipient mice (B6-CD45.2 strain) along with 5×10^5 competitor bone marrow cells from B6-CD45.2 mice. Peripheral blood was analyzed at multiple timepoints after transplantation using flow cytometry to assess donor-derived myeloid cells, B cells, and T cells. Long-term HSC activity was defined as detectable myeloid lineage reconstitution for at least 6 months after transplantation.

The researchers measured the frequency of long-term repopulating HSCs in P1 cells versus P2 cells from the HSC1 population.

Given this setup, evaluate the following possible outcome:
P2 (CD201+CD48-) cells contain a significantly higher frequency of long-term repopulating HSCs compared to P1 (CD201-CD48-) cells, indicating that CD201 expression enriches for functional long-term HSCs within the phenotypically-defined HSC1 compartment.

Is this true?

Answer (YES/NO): YES